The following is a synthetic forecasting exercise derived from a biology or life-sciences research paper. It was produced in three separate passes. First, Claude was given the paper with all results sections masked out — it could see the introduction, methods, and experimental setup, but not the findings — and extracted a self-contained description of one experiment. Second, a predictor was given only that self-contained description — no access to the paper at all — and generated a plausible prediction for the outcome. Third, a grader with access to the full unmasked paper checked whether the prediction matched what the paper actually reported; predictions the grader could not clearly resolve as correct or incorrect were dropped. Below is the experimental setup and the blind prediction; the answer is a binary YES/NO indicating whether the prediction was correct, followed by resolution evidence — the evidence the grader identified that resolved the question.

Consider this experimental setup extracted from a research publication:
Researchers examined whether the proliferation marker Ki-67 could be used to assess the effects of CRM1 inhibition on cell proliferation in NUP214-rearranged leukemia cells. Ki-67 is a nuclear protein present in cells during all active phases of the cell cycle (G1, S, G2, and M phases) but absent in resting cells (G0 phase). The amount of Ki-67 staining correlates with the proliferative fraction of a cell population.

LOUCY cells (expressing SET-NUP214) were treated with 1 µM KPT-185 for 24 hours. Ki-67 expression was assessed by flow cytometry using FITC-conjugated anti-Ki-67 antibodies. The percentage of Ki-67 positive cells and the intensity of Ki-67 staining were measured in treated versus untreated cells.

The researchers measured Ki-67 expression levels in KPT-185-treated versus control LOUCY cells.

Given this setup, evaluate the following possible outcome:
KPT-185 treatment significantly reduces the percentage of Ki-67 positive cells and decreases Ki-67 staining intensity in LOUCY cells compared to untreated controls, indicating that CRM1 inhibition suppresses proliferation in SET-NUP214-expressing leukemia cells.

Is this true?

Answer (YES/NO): YES